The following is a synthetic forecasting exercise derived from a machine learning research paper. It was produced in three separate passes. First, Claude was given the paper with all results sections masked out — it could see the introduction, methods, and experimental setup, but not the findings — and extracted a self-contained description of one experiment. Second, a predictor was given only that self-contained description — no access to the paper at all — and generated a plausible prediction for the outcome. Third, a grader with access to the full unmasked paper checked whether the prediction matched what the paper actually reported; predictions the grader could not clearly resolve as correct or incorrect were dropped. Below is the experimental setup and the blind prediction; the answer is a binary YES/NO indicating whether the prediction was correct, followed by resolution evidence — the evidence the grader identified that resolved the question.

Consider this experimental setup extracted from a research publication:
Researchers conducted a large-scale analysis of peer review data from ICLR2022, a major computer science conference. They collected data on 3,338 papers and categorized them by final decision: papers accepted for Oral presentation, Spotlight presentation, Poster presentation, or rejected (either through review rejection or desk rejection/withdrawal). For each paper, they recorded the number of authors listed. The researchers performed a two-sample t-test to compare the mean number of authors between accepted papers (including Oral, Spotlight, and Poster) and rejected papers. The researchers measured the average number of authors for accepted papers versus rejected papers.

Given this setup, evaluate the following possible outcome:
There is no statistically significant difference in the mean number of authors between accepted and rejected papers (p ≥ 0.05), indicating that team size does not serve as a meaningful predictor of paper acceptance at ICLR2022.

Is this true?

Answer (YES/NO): NO